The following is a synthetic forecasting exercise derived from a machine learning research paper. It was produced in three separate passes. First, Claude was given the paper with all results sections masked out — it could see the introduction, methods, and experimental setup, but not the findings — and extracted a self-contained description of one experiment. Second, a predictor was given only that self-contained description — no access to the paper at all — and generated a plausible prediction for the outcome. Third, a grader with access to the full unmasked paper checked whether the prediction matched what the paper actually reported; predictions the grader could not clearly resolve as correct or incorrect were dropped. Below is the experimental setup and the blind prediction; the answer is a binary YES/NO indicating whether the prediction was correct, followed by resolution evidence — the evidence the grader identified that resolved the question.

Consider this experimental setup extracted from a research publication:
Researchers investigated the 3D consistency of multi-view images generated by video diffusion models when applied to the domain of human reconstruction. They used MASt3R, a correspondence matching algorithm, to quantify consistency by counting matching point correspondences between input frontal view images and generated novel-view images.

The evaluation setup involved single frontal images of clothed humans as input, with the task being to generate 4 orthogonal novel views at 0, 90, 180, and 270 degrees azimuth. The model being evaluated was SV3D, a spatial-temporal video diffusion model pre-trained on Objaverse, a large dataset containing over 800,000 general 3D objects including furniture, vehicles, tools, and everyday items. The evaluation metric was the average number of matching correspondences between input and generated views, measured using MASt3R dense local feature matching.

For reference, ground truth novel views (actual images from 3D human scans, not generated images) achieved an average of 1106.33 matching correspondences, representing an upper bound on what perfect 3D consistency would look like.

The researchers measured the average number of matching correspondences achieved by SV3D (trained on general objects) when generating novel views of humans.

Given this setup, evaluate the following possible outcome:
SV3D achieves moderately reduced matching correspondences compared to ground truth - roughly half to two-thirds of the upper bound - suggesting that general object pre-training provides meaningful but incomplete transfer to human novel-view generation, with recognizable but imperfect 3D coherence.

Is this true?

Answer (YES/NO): YES